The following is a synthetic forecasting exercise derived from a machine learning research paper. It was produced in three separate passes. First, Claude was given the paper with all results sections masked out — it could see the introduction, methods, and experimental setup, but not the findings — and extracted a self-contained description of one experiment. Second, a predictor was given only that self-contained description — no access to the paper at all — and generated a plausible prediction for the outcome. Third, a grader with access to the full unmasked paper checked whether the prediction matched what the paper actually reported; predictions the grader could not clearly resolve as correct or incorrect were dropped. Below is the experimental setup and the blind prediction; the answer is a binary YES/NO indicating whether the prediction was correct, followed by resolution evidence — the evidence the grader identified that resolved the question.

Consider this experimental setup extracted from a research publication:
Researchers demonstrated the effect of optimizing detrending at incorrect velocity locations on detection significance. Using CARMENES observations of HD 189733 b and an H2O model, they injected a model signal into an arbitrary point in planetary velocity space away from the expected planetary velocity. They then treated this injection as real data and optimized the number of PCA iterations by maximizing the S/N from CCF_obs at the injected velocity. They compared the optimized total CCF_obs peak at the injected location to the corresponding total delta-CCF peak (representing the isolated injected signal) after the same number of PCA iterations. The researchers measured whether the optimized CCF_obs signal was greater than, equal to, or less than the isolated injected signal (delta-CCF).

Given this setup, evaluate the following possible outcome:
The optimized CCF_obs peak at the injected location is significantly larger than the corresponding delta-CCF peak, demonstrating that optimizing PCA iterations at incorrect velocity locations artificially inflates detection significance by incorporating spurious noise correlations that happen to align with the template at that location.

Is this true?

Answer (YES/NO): YES